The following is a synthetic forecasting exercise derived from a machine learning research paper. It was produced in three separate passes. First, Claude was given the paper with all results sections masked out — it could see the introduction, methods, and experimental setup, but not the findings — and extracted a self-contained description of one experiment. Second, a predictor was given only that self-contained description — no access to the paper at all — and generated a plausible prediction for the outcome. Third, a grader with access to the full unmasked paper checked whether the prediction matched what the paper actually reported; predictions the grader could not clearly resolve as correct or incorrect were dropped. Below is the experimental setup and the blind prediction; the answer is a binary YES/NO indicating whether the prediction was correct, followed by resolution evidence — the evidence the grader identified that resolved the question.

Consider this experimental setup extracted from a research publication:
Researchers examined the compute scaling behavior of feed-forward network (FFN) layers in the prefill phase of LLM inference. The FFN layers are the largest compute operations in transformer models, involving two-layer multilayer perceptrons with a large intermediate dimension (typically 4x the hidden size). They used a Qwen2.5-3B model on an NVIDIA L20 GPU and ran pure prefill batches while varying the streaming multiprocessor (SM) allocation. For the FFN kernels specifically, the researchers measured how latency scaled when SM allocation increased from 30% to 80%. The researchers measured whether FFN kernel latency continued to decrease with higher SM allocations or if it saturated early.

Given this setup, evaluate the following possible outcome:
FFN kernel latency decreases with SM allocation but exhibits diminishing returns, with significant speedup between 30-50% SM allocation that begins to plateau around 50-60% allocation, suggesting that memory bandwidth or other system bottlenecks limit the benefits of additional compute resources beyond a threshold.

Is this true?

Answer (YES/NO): NO